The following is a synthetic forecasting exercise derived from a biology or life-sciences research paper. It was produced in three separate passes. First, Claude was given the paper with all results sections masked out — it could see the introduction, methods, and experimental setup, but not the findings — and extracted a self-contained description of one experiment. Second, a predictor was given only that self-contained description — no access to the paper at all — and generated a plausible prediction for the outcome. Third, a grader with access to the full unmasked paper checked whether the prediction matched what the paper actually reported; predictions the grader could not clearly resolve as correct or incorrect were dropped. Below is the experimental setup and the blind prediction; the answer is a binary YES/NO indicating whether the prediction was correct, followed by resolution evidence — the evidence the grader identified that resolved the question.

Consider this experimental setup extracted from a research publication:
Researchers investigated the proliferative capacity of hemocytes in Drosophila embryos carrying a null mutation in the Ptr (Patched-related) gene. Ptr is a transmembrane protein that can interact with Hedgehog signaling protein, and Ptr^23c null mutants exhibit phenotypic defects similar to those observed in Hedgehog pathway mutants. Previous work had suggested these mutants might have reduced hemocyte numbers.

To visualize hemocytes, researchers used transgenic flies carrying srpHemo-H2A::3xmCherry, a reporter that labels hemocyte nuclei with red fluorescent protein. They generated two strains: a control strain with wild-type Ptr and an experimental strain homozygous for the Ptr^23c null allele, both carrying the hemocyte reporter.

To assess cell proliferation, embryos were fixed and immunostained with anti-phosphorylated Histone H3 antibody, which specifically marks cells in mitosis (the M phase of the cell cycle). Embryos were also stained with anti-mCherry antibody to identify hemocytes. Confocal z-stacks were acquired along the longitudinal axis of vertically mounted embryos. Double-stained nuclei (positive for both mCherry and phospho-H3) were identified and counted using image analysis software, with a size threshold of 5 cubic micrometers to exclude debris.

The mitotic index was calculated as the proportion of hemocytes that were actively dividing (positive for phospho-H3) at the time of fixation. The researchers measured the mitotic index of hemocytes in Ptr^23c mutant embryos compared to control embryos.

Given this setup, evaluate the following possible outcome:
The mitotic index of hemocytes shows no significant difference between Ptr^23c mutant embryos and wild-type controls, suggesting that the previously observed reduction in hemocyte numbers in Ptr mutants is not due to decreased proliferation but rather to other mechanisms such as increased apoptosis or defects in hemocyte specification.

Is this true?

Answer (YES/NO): YES